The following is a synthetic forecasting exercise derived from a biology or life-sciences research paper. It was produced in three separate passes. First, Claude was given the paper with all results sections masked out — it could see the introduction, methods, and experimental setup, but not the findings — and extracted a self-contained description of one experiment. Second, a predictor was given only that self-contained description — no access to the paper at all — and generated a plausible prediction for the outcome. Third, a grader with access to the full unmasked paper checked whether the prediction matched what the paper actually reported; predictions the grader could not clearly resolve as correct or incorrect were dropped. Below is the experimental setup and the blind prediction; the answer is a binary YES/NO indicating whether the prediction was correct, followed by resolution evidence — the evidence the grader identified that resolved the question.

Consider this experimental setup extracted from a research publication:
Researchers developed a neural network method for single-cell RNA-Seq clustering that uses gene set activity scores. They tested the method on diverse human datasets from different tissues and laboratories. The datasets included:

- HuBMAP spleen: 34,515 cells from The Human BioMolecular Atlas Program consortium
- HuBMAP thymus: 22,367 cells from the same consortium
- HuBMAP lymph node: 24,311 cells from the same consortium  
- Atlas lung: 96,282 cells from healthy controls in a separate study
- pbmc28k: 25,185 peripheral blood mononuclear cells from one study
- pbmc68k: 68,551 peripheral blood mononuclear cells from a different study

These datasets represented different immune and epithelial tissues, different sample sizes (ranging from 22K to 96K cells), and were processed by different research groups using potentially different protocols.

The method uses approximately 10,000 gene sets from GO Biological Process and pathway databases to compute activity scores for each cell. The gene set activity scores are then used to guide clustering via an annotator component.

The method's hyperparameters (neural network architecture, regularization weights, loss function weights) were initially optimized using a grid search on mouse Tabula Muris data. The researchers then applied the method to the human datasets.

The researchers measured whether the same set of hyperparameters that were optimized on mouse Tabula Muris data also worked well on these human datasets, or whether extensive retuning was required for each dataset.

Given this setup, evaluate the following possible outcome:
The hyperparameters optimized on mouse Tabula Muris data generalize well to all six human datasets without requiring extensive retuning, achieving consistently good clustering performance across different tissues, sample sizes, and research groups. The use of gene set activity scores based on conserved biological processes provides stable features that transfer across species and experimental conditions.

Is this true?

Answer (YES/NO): YES